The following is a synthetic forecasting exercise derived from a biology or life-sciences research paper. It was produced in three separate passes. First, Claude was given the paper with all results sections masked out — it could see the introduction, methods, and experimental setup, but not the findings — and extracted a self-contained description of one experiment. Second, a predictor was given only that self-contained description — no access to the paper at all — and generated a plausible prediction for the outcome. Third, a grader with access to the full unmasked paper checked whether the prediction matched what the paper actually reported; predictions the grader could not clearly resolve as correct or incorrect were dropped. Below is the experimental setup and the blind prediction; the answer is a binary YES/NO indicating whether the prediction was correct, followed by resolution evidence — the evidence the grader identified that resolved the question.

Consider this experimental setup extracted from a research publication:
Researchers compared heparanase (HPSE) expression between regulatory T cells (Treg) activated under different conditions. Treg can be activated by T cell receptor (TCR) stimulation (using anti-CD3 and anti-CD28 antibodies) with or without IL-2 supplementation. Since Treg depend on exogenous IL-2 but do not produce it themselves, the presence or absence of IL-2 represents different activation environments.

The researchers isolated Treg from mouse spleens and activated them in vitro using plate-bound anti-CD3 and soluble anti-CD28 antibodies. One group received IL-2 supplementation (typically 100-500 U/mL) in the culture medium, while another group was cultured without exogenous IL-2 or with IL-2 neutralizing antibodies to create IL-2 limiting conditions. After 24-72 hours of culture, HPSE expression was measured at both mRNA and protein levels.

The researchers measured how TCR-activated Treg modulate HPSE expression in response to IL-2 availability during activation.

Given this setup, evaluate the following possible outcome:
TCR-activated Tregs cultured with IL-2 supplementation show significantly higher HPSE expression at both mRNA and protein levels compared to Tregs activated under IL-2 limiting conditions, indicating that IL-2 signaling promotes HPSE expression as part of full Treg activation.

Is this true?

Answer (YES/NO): NO